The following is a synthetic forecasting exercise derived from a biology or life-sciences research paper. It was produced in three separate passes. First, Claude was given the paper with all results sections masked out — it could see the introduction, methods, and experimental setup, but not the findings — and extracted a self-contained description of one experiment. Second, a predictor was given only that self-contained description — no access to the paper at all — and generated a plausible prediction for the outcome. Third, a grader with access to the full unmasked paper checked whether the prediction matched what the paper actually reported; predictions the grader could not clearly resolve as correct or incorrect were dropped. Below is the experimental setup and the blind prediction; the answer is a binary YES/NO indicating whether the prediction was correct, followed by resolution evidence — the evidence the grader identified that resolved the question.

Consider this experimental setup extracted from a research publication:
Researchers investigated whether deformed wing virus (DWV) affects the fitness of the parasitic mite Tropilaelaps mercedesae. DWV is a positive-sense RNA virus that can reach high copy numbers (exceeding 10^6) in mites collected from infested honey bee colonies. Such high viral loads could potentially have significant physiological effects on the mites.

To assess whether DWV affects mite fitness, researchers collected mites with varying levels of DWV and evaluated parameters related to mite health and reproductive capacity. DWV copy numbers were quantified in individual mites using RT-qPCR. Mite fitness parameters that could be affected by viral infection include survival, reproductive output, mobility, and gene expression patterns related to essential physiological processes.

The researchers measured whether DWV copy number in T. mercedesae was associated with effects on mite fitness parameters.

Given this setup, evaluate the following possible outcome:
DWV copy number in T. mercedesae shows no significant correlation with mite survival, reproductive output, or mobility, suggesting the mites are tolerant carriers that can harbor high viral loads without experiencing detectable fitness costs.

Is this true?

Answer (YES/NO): YES